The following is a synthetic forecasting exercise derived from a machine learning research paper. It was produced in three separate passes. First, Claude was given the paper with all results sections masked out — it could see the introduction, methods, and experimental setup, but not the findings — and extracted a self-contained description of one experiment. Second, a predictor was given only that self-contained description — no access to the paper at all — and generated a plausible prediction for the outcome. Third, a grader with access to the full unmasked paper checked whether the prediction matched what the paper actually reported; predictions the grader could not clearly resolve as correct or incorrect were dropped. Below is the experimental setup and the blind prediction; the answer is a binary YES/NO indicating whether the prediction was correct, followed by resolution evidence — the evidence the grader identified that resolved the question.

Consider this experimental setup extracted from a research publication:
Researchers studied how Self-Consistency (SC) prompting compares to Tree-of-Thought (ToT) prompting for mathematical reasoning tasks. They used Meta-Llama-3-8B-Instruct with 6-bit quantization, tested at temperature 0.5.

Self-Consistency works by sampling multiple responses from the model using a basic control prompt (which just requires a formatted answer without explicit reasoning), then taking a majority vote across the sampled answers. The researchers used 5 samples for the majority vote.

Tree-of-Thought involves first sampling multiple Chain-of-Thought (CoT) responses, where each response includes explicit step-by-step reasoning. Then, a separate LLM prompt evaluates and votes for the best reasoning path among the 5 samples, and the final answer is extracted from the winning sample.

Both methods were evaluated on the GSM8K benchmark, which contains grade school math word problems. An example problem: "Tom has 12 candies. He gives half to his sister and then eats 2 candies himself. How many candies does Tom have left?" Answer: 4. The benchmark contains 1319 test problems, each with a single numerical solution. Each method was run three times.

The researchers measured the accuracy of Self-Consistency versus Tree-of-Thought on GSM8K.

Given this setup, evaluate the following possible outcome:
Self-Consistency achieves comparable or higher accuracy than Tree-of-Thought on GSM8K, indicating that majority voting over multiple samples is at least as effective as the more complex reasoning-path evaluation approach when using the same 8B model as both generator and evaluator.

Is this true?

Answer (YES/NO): YES